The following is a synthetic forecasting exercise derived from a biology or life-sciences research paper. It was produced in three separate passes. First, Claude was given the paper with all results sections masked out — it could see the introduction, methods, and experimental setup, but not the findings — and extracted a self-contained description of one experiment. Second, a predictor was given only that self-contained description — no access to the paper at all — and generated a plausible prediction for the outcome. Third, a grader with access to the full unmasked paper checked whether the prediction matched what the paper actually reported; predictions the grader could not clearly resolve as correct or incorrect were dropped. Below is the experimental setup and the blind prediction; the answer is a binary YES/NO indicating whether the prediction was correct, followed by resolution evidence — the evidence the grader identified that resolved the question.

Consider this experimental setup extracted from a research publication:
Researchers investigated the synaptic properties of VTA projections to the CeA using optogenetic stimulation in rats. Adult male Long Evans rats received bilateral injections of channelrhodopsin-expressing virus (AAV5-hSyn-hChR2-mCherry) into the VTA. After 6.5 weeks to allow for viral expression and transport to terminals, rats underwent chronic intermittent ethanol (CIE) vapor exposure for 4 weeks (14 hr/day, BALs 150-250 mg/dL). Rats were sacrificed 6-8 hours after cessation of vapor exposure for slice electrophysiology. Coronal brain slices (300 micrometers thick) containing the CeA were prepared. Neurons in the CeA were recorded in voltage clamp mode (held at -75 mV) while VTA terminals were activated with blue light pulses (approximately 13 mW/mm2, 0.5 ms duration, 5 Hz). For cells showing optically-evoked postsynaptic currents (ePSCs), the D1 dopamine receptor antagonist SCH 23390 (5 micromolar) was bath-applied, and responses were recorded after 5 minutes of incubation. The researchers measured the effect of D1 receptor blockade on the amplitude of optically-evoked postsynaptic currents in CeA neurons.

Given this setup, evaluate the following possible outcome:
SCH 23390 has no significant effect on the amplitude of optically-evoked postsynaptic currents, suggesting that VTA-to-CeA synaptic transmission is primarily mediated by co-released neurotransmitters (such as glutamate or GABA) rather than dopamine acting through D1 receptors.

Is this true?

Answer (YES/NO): YES